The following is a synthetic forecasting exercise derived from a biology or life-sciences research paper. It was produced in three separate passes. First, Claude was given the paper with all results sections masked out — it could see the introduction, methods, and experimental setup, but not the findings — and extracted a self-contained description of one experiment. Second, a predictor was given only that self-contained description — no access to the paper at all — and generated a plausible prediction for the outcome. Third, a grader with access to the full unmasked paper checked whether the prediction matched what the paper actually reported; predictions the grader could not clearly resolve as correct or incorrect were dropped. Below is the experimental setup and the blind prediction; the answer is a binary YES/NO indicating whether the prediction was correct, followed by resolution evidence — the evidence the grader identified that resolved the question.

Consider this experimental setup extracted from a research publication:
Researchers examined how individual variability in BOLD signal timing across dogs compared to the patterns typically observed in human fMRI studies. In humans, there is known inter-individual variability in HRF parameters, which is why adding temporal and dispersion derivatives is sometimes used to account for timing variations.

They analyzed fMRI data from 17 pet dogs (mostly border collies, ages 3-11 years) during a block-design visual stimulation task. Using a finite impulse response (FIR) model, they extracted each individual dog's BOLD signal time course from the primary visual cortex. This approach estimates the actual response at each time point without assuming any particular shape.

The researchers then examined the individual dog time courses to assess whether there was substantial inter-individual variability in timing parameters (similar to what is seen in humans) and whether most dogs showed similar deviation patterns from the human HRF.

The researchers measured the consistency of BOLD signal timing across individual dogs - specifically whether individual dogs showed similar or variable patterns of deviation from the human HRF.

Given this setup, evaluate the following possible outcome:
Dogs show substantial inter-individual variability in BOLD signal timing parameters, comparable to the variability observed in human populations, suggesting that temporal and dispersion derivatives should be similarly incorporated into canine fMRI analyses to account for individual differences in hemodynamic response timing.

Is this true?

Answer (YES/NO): NO